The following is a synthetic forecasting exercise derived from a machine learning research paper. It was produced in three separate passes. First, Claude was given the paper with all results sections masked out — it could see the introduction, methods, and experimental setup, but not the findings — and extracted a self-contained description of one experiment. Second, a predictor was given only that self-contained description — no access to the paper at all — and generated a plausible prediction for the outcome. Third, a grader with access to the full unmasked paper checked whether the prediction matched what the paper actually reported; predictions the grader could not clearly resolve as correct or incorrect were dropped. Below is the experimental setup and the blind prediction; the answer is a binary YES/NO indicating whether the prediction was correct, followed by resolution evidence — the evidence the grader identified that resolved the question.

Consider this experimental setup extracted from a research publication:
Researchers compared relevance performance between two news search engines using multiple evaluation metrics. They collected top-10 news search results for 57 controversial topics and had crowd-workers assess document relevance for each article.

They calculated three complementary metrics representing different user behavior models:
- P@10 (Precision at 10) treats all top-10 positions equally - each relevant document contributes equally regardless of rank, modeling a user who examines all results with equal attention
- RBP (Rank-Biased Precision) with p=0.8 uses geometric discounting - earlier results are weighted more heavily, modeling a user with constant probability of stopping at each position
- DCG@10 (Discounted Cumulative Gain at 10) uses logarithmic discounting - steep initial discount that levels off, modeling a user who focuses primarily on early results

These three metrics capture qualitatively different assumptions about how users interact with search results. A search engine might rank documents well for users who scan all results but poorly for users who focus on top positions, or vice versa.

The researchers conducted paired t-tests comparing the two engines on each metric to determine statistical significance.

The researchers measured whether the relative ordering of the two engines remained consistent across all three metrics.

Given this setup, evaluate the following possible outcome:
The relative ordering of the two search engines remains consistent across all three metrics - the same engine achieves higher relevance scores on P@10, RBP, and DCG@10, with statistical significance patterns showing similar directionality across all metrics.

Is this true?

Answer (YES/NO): YES